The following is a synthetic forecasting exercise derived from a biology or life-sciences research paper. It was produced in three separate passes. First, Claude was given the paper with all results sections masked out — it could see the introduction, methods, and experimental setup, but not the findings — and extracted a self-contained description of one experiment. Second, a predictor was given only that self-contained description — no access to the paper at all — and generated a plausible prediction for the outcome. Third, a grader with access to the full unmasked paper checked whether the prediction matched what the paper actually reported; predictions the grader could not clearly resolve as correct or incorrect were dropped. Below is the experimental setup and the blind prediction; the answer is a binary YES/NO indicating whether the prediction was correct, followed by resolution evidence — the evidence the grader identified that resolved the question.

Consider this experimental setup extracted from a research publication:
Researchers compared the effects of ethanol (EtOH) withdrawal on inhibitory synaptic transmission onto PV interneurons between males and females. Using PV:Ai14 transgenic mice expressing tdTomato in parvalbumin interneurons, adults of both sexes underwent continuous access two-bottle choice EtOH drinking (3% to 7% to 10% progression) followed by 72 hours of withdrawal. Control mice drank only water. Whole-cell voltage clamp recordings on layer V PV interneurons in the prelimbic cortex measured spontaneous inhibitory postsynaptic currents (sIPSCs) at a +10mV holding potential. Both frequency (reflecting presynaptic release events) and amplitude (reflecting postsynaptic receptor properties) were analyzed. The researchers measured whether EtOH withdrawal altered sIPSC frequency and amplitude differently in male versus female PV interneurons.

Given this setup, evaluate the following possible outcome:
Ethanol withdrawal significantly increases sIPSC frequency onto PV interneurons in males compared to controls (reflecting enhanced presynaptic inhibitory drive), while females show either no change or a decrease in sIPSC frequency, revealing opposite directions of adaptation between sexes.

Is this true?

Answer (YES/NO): NO